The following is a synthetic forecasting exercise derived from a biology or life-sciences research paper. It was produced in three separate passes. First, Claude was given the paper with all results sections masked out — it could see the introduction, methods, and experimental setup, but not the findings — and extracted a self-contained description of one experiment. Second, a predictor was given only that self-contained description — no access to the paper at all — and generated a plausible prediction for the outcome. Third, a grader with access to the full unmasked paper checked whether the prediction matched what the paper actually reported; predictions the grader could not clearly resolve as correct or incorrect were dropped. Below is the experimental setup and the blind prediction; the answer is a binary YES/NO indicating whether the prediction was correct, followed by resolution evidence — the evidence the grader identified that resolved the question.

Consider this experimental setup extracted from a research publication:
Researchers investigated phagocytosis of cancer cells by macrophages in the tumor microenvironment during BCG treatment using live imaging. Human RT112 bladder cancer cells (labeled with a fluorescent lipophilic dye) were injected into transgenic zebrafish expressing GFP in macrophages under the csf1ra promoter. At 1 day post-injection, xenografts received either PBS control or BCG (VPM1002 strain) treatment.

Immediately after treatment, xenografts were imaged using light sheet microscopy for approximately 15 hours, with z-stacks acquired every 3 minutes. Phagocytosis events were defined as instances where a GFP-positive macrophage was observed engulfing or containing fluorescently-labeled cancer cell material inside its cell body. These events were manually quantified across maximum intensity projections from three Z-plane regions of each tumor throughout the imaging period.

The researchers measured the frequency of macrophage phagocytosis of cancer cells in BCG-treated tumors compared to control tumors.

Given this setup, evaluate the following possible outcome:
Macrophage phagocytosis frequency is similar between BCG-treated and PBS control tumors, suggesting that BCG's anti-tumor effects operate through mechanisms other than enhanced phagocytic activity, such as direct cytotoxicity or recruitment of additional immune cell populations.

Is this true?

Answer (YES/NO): NO